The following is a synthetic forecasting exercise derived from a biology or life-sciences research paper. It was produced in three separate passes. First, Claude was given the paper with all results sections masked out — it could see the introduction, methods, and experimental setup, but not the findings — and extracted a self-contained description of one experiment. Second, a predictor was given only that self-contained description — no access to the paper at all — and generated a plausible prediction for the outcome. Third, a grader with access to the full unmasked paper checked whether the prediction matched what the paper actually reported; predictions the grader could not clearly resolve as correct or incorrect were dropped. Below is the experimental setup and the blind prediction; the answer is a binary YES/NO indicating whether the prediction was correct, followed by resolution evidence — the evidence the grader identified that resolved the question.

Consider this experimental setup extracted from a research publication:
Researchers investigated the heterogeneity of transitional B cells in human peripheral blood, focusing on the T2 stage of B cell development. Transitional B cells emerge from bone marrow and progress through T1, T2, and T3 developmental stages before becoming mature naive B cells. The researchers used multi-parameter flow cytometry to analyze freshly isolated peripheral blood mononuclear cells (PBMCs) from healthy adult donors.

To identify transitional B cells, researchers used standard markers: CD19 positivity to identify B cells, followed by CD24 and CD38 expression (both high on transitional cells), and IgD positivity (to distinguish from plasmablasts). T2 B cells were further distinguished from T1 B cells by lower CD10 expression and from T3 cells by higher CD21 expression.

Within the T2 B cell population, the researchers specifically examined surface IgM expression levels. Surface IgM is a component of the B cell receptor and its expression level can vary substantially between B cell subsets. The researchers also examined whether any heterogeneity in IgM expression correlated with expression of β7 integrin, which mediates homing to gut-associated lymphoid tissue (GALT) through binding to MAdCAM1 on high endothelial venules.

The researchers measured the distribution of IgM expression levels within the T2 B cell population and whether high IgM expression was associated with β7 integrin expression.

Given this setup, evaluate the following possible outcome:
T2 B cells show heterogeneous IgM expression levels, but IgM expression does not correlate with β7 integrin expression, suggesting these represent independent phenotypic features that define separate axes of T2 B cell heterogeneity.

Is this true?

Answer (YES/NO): NO